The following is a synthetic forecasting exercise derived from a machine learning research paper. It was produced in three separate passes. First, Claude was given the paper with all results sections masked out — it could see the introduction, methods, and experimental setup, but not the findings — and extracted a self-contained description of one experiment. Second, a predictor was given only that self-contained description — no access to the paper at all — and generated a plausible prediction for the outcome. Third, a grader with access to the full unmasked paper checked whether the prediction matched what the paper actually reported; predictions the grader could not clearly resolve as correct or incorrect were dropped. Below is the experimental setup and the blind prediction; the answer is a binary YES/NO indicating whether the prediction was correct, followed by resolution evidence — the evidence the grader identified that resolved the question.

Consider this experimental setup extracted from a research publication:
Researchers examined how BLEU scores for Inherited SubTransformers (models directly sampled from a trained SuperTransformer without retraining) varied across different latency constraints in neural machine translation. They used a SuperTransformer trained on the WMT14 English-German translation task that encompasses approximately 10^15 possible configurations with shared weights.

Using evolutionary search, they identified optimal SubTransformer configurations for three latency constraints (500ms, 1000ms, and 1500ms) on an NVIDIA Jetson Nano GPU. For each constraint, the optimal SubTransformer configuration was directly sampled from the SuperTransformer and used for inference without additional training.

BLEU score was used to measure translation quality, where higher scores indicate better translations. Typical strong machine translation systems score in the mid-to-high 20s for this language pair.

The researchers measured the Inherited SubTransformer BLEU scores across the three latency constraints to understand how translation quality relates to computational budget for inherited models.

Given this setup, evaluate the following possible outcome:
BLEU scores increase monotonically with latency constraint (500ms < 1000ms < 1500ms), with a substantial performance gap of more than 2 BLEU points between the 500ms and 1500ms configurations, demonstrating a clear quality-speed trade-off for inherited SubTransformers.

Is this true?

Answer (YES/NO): NO